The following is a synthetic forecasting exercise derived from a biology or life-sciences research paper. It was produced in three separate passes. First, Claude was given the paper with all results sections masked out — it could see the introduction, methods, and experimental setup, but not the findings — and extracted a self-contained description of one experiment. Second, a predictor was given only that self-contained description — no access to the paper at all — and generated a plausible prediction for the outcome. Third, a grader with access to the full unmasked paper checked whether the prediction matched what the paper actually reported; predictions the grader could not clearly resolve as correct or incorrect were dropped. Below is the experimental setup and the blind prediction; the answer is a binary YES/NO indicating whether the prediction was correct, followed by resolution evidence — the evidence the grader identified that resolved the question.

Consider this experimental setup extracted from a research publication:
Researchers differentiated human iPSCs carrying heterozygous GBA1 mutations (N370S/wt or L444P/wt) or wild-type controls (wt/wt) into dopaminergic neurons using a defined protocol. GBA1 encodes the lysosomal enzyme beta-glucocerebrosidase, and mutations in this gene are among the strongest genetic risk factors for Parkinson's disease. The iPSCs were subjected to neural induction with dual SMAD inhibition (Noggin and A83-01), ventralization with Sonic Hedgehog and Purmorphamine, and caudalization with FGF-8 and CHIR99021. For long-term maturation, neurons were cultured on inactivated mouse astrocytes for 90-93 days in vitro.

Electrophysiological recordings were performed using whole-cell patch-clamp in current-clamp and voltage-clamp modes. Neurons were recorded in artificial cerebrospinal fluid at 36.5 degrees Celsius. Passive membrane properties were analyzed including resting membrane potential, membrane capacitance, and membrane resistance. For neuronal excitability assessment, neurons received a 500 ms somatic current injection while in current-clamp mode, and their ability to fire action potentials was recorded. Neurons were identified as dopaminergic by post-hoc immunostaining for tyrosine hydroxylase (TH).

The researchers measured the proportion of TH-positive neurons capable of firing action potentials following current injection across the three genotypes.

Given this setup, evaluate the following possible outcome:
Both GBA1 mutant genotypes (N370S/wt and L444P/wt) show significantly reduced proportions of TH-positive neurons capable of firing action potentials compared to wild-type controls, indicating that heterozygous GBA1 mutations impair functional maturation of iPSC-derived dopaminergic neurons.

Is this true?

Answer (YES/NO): NO